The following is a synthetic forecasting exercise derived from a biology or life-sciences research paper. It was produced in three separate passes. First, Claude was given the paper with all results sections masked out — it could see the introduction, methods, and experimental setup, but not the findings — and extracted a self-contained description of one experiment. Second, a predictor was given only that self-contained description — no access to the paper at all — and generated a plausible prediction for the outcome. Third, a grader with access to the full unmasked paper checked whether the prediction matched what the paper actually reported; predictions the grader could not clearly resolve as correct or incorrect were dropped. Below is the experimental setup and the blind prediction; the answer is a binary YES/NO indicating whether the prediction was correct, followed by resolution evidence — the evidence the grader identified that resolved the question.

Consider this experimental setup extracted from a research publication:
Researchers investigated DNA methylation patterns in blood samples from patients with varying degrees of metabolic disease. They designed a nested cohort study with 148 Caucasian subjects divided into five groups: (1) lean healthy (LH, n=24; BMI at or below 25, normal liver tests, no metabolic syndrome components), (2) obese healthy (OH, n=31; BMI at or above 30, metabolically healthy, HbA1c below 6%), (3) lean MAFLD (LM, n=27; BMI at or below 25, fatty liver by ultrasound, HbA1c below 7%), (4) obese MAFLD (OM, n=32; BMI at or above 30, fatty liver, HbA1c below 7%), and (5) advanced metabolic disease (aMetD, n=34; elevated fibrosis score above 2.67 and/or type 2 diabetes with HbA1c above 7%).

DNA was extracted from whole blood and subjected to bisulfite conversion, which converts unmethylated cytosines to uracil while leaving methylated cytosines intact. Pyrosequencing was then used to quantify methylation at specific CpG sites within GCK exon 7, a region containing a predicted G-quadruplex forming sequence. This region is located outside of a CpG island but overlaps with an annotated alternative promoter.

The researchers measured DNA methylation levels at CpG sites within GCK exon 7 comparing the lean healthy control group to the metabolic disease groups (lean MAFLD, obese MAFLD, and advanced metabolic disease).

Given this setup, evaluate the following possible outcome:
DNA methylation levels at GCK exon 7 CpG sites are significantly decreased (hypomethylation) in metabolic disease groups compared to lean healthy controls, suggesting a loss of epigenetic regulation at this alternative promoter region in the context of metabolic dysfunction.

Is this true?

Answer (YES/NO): YES